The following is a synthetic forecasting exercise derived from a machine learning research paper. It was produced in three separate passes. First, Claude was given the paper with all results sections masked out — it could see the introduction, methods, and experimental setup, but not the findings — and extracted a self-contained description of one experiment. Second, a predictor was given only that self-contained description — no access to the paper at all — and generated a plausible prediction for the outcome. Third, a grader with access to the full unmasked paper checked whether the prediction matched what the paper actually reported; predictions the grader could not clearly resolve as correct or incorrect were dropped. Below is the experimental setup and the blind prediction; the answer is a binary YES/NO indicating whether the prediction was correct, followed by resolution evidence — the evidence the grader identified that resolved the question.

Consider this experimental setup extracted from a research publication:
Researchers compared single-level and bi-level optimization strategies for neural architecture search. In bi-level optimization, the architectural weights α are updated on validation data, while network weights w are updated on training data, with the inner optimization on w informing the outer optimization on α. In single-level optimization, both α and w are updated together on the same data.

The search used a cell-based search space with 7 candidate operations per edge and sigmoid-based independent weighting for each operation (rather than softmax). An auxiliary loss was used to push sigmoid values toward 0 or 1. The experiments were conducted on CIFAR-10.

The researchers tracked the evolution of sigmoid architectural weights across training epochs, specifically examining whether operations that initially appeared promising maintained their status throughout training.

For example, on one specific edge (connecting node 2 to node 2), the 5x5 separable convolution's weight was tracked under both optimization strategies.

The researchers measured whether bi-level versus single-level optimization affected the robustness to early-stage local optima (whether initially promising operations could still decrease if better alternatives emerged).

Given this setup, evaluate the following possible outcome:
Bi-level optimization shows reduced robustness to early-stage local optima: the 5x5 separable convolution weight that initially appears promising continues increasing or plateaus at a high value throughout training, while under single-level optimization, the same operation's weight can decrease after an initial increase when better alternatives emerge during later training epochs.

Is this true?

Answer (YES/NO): NO